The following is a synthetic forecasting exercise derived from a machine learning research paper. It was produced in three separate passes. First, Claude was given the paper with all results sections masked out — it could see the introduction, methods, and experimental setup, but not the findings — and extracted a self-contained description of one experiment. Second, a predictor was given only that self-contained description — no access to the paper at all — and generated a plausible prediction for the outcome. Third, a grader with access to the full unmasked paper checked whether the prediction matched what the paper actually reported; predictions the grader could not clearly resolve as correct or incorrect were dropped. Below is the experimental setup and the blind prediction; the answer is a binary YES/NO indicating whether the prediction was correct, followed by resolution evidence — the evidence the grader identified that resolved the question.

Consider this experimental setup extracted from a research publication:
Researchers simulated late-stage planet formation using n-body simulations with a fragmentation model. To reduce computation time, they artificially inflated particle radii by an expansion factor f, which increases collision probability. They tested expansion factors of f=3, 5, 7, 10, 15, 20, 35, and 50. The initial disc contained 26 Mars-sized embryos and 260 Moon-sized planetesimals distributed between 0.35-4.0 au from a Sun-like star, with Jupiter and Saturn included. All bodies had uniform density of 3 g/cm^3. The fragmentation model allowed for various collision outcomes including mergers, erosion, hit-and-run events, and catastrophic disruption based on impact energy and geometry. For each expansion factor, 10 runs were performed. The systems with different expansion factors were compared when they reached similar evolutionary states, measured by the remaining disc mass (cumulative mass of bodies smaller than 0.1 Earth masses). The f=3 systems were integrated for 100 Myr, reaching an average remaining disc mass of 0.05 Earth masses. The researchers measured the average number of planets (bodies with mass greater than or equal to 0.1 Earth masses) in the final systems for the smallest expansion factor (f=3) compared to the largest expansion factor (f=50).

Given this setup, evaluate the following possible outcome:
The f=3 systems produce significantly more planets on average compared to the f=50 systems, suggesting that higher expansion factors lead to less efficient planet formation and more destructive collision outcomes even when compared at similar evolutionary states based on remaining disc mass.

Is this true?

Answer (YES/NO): NO